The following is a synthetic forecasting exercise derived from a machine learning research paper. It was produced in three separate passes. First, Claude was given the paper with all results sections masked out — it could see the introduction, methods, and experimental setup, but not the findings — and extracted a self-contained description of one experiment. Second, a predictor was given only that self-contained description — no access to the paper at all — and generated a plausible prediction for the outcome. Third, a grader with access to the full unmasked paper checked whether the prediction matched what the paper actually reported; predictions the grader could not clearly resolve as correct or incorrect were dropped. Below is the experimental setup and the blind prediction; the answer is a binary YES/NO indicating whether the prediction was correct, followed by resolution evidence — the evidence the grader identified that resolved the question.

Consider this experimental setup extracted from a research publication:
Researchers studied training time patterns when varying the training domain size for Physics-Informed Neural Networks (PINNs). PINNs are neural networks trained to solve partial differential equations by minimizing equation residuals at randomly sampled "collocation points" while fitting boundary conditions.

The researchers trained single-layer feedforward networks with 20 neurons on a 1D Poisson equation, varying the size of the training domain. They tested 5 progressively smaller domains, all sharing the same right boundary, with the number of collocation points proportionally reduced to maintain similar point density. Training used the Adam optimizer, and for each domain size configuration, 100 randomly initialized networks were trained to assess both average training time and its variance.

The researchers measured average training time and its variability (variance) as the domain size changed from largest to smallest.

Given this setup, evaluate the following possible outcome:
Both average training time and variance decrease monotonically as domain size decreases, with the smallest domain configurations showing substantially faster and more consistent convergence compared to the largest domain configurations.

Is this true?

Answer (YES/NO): NO